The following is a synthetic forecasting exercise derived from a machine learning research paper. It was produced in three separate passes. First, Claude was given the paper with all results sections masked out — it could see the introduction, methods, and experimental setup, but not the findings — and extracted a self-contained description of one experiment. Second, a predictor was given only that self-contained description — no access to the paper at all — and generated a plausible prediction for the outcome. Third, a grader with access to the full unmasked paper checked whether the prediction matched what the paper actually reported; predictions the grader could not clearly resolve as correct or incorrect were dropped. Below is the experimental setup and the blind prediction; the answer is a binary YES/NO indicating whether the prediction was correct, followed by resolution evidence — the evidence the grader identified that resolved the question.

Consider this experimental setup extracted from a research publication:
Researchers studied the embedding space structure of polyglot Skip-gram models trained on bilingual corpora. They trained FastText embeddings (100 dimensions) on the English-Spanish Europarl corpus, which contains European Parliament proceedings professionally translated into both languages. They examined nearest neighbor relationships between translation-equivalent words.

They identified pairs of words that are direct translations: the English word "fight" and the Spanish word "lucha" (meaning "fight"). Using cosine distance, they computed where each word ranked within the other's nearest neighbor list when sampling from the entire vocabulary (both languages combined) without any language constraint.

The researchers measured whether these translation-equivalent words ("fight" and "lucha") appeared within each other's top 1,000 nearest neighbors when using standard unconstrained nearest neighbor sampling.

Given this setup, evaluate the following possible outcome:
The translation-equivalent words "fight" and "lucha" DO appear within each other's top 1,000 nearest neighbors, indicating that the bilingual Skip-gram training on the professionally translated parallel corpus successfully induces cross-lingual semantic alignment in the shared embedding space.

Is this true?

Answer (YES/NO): NO